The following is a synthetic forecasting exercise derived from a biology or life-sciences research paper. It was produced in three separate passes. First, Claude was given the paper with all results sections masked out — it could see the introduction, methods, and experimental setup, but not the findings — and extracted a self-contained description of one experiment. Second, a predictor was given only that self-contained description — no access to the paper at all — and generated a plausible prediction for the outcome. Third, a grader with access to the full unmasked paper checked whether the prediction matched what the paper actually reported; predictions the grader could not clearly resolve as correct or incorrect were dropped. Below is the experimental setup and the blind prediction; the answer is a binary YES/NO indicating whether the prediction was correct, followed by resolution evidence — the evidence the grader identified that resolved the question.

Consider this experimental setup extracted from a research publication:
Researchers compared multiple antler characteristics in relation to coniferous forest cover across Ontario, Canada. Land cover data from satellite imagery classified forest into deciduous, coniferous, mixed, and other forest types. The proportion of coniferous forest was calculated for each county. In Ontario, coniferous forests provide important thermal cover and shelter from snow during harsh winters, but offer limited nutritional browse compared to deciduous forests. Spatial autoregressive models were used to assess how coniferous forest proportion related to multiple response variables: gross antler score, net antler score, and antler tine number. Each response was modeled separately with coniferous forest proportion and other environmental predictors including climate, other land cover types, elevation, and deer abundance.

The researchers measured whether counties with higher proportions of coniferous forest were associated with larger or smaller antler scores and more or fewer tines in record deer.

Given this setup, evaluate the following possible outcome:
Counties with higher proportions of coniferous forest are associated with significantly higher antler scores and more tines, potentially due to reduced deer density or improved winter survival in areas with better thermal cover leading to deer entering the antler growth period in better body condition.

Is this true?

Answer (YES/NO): NO